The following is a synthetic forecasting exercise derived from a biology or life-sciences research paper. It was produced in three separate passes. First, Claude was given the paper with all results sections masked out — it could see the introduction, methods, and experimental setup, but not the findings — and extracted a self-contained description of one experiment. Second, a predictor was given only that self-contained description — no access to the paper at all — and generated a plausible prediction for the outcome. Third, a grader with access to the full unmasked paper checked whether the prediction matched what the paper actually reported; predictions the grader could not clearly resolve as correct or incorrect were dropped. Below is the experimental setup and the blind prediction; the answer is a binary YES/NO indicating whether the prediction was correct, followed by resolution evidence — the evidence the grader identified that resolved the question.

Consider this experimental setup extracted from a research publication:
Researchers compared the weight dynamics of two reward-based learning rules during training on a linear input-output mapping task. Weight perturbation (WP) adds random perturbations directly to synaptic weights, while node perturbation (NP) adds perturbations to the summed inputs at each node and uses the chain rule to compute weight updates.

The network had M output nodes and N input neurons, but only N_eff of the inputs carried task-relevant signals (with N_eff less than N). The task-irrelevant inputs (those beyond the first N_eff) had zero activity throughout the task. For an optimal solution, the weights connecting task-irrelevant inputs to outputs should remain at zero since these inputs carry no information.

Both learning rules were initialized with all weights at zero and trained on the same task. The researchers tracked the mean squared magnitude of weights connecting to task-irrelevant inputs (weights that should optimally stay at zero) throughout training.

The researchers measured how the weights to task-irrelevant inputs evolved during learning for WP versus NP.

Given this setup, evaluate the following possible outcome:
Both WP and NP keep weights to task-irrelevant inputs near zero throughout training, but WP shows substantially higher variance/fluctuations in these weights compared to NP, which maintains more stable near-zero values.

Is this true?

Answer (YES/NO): NO